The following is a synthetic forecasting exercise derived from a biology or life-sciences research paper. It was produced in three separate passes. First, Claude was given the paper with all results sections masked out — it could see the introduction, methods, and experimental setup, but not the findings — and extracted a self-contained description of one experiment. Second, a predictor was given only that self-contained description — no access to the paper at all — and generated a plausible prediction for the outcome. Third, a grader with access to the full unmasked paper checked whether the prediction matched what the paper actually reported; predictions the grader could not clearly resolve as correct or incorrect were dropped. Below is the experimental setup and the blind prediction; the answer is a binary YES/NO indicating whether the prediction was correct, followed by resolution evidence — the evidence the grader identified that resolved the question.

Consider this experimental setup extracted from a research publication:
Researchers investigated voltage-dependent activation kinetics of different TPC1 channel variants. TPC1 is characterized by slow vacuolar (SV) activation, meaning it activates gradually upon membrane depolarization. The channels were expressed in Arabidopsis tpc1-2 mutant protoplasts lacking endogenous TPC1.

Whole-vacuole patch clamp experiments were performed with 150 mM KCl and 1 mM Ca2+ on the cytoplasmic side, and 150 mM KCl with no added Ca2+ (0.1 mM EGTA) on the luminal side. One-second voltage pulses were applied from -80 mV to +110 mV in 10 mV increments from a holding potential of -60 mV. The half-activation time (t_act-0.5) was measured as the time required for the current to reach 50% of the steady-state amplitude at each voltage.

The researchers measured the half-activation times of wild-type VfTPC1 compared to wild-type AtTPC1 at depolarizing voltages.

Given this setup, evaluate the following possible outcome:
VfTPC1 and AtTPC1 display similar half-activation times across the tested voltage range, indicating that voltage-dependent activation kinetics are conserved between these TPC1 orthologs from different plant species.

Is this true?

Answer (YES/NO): NO